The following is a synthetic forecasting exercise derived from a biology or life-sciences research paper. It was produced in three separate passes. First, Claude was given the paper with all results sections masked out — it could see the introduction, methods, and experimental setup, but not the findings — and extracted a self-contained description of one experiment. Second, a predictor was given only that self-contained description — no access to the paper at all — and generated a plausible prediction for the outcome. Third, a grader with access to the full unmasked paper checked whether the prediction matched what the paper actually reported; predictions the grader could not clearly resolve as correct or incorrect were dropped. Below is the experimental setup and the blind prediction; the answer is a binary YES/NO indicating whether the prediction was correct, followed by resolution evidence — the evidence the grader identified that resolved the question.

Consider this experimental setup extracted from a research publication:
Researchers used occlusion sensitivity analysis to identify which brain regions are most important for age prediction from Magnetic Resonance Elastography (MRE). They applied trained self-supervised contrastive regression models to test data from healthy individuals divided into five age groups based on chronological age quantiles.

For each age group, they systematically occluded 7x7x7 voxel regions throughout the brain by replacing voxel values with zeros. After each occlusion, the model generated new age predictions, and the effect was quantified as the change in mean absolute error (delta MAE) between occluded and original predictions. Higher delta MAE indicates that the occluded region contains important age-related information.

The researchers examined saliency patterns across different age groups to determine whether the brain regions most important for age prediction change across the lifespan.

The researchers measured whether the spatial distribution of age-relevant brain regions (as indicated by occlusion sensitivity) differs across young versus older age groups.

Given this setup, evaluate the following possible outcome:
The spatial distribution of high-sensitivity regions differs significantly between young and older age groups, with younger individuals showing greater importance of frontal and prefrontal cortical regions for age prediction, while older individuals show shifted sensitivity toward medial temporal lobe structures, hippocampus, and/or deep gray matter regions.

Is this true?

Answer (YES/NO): NO